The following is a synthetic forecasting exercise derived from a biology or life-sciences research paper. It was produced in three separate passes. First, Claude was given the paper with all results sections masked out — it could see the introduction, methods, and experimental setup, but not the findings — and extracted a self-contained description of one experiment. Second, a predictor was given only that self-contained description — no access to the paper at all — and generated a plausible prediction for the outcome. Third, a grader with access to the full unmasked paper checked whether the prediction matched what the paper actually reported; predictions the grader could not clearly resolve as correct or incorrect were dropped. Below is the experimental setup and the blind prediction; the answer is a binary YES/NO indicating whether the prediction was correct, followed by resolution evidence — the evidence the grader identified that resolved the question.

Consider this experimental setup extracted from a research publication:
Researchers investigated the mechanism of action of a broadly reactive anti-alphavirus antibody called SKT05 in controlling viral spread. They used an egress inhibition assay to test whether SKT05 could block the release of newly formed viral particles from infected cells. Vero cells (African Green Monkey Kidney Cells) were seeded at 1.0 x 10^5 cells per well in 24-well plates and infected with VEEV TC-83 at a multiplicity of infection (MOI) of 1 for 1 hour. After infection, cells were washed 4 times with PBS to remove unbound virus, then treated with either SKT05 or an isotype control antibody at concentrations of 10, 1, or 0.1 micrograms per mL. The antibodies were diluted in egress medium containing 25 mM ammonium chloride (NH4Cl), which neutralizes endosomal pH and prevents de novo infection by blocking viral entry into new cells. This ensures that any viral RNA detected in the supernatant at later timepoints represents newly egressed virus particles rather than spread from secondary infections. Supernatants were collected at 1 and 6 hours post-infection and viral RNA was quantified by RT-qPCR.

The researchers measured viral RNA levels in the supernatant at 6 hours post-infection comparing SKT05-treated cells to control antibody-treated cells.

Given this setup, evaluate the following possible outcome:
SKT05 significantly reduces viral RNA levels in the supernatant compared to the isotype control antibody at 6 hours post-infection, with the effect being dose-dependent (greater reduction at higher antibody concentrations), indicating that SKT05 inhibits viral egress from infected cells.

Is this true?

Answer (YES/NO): YES